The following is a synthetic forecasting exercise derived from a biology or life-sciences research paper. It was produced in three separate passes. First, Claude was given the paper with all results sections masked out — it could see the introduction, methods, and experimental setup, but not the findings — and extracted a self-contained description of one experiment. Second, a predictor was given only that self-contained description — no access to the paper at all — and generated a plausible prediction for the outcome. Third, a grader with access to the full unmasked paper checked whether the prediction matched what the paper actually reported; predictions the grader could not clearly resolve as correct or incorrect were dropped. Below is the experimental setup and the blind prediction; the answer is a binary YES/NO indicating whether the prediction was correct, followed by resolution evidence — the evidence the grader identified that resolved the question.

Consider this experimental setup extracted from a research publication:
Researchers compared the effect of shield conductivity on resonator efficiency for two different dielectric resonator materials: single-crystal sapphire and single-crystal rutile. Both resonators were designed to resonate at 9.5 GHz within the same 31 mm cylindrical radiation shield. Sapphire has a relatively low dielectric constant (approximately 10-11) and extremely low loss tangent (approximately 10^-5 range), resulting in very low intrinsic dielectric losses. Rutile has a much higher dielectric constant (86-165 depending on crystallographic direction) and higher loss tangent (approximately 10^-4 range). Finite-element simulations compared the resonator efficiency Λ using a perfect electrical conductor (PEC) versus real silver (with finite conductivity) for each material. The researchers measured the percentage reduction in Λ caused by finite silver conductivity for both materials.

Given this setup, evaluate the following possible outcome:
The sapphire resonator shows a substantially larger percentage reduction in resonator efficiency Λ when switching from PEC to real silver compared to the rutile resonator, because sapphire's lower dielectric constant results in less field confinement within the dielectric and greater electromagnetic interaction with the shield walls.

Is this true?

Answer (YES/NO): YES